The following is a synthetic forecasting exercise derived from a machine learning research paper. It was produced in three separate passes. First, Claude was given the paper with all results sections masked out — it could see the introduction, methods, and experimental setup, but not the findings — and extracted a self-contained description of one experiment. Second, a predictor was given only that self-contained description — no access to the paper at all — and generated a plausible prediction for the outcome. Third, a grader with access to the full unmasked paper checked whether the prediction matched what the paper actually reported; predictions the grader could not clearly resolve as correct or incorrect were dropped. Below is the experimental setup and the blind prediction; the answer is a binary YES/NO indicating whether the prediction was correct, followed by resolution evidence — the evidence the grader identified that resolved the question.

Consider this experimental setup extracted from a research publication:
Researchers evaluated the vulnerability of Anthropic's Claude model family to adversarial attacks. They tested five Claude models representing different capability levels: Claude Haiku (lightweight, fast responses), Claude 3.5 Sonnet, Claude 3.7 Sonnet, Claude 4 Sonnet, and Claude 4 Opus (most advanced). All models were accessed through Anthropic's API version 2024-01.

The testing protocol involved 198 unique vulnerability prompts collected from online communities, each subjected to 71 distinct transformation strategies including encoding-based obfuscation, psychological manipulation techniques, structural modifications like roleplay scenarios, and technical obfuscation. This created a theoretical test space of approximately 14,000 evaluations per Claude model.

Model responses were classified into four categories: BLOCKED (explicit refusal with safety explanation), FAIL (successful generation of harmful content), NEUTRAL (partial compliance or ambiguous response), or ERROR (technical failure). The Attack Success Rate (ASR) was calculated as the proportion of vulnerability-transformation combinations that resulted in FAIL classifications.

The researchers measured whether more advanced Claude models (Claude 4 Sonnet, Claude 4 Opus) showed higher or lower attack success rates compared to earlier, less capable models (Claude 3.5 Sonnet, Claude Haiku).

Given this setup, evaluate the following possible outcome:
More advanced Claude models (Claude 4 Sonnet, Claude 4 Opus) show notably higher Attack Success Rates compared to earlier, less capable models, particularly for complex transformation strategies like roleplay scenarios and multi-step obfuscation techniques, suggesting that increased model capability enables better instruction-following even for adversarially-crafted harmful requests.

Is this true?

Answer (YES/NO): YES